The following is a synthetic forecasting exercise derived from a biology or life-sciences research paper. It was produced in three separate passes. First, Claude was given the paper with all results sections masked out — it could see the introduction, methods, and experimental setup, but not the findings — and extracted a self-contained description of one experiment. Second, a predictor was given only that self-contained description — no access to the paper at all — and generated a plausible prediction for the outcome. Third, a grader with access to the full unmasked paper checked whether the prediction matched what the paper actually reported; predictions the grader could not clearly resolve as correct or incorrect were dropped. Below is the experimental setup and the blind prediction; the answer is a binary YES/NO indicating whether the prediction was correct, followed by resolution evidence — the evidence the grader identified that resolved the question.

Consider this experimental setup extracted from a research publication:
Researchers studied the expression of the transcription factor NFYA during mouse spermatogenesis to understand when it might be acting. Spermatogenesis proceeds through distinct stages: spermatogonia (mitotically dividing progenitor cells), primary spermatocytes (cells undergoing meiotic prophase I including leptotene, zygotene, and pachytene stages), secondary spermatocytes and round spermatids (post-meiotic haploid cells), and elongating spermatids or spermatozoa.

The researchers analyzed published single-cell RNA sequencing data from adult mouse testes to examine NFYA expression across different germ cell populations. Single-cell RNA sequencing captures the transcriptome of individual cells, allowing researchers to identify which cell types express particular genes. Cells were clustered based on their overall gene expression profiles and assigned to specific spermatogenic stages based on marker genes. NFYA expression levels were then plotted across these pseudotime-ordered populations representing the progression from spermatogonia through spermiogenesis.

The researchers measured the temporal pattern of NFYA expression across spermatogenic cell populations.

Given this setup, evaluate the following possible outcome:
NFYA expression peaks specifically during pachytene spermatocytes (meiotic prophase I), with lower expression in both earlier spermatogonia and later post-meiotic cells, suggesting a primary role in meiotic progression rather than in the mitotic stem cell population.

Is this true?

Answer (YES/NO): NO